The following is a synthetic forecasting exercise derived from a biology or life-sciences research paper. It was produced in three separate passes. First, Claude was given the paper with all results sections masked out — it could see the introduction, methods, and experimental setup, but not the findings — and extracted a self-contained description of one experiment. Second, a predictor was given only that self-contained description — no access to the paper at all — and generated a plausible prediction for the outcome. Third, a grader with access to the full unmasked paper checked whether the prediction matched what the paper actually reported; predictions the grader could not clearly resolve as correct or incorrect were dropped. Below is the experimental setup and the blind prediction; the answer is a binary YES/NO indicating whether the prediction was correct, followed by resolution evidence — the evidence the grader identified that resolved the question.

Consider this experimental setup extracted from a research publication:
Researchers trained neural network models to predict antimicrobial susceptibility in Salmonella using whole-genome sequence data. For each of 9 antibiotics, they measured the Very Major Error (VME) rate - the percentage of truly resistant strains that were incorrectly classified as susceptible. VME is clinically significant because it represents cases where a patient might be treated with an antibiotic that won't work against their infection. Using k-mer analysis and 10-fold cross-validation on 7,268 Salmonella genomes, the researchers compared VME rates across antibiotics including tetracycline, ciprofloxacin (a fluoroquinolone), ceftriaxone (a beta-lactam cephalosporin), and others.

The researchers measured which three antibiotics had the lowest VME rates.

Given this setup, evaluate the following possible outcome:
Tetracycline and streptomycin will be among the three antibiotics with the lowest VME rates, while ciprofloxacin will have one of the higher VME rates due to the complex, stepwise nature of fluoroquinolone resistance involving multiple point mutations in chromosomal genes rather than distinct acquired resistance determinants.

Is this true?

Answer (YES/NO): NO